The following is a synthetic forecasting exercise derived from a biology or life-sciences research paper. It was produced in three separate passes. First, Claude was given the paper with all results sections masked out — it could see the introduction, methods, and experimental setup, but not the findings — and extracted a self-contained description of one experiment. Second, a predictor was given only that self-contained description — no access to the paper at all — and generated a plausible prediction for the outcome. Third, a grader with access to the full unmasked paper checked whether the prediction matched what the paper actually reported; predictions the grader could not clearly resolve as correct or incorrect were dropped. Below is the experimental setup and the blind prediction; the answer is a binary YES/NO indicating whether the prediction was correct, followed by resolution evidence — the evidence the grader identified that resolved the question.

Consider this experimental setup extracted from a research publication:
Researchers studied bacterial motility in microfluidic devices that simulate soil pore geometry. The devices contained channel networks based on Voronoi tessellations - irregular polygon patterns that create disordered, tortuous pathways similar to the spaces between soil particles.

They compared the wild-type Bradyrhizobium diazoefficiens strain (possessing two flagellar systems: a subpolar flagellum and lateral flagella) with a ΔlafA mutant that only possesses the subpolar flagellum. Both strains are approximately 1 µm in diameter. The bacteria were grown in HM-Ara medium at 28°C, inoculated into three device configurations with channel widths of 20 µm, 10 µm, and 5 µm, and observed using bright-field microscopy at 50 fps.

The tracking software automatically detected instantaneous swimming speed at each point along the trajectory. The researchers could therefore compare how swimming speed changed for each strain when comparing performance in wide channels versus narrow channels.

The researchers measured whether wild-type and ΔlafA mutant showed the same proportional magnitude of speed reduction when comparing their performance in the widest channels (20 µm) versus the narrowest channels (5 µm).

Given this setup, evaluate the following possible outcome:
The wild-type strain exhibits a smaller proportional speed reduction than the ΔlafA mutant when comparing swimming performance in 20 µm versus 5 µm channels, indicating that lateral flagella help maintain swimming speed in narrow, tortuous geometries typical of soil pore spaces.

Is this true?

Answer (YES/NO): NO